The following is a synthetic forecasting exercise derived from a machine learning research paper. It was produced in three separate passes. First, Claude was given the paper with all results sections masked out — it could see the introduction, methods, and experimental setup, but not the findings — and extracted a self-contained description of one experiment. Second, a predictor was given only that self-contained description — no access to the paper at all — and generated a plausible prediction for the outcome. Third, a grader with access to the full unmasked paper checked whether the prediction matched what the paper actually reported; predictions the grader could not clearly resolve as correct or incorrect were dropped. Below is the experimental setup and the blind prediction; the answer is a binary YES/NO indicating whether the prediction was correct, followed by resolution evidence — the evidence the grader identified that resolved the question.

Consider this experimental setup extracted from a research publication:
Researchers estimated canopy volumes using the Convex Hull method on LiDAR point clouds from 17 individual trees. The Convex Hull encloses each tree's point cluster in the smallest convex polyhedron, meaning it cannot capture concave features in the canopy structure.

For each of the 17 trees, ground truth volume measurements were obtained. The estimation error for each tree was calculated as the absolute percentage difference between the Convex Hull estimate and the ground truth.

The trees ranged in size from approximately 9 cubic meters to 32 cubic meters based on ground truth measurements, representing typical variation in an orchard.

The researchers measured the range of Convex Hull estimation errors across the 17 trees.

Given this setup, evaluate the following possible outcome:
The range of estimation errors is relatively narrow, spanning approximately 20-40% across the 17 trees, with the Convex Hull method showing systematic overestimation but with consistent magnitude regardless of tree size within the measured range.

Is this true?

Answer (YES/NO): NO